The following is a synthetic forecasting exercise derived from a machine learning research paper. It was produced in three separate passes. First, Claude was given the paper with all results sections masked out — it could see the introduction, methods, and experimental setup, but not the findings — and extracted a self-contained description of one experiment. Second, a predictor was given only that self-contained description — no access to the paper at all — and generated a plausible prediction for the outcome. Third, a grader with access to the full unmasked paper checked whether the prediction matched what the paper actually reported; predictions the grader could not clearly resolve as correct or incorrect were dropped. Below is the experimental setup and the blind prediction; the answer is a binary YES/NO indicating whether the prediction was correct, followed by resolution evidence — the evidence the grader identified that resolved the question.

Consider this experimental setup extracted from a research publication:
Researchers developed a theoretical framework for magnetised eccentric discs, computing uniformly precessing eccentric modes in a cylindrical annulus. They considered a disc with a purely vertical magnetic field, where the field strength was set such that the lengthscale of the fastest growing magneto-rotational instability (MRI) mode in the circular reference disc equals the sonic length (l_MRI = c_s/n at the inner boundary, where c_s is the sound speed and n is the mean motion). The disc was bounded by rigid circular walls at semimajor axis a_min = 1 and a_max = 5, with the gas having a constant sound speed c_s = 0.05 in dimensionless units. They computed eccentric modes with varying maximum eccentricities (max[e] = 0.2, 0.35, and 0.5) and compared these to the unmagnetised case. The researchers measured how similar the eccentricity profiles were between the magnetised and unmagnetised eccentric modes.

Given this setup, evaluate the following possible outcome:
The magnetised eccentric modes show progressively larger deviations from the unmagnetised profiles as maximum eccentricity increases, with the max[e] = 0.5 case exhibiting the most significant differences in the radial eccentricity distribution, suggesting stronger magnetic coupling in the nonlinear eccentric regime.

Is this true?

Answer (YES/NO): NO